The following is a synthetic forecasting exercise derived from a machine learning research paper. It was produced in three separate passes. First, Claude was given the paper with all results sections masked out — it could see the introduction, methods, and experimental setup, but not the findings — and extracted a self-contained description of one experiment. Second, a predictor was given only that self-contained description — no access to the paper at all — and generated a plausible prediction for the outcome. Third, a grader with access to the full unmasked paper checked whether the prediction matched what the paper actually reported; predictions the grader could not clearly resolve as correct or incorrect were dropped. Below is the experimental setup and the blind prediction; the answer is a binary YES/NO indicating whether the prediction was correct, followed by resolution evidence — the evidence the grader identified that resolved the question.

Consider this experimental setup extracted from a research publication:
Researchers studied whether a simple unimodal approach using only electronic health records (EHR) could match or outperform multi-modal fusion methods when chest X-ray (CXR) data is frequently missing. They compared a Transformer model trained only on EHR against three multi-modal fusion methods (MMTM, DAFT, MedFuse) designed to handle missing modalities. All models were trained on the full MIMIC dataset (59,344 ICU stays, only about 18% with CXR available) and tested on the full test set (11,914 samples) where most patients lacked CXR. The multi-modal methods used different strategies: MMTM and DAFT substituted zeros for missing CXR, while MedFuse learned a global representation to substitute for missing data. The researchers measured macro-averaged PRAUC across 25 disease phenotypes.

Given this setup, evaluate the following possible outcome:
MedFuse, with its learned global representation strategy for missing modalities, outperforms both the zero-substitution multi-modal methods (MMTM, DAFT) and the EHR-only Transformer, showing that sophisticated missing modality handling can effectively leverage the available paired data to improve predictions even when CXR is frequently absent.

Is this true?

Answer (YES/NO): NO